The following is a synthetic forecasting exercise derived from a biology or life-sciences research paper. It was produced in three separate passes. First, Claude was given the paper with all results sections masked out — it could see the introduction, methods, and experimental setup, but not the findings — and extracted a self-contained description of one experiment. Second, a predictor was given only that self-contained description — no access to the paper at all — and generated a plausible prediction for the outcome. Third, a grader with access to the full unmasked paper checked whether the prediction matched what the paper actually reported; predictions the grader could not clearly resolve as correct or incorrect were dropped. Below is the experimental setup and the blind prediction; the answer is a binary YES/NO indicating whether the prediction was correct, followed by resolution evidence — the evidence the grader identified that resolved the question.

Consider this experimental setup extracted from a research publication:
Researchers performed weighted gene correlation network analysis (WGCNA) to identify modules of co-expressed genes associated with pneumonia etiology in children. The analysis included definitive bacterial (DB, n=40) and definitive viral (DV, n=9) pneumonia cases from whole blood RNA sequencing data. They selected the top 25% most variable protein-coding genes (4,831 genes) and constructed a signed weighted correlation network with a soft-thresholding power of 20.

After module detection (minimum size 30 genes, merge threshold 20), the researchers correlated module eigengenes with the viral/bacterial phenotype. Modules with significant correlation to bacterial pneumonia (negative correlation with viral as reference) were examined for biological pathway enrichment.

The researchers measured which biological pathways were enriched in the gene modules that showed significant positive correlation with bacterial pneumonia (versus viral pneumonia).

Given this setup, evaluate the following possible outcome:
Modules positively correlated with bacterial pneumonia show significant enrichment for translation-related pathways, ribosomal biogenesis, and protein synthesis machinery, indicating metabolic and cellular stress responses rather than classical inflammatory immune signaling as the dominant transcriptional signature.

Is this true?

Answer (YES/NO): NO